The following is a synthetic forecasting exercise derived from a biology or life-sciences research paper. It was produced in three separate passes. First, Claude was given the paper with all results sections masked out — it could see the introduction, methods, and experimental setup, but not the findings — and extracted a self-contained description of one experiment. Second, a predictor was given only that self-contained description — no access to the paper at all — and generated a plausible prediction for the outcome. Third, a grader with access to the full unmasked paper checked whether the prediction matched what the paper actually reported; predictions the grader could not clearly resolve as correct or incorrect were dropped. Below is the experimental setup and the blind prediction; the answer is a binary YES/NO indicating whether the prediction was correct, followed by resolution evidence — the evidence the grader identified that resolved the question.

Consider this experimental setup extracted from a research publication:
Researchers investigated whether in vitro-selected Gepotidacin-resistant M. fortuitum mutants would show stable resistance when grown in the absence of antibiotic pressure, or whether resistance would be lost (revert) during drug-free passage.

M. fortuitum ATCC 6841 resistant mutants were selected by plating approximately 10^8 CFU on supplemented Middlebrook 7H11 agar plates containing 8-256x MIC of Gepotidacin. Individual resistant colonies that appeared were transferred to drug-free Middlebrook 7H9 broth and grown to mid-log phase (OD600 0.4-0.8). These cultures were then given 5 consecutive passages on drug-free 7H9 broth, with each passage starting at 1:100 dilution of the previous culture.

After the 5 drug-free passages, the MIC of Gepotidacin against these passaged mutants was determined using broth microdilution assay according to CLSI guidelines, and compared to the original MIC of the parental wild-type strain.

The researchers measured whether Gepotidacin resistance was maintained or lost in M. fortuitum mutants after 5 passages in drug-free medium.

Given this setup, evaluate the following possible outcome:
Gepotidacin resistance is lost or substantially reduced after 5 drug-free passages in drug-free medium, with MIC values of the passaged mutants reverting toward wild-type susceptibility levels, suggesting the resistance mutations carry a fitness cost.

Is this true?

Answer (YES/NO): YES